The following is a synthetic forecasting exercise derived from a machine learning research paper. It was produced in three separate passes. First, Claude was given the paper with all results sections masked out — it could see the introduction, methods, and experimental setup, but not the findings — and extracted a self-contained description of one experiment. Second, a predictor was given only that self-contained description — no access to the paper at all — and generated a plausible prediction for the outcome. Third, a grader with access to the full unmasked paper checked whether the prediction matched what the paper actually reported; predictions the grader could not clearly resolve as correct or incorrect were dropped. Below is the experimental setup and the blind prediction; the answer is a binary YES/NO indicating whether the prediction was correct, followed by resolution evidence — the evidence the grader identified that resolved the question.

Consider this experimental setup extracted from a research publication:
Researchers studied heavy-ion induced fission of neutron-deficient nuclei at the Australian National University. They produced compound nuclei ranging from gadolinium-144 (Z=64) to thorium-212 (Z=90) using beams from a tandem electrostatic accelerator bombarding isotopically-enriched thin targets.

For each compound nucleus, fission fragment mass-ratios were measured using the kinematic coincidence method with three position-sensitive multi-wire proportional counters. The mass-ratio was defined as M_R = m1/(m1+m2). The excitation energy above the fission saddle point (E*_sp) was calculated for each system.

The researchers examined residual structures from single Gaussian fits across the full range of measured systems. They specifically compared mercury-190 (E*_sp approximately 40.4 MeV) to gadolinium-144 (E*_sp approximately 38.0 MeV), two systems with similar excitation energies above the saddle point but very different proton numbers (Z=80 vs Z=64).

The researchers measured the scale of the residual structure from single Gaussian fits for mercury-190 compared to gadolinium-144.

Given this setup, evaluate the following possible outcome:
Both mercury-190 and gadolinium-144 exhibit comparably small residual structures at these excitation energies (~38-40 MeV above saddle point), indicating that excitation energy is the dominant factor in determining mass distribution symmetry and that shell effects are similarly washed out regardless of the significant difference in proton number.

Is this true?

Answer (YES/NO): NO